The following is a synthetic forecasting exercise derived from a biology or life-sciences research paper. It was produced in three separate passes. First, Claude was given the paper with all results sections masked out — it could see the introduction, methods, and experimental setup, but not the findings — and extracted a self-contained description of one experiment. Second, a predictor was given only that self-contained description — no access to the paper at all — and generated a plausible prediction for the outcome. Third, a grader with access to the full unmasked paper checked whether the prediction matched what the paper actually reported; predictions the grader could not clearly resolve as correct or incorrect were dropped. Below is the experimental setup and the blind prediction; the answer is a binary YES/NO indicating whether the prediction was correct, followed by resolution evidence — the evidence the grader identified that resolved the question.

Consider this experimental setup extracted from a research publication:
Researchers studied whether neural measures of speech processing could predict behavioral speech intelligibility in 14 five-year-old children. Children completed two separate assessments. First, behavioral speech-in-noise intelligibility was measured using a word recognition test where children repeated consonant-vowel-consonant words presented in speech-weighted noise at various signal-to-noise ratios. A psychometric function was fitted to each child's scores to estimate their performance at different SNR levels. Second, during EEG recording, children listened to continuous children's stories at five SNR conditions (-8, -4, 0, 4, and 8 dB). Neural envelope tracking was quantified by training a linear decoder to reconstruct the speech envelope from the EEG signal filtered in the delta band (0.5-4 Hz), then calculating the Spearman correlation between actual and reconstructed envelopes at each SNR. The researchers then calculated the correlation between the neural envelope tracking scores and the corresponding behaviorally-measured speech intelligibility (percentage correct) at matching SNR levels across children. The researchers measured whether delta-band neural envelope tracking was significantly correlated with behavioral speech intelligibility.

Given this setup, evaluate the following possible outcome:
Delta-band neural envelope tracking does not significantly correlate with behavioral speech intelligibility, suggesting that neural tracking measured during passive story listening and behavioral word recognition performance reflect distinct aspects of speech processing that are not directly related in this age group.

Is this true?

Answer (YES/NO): NO